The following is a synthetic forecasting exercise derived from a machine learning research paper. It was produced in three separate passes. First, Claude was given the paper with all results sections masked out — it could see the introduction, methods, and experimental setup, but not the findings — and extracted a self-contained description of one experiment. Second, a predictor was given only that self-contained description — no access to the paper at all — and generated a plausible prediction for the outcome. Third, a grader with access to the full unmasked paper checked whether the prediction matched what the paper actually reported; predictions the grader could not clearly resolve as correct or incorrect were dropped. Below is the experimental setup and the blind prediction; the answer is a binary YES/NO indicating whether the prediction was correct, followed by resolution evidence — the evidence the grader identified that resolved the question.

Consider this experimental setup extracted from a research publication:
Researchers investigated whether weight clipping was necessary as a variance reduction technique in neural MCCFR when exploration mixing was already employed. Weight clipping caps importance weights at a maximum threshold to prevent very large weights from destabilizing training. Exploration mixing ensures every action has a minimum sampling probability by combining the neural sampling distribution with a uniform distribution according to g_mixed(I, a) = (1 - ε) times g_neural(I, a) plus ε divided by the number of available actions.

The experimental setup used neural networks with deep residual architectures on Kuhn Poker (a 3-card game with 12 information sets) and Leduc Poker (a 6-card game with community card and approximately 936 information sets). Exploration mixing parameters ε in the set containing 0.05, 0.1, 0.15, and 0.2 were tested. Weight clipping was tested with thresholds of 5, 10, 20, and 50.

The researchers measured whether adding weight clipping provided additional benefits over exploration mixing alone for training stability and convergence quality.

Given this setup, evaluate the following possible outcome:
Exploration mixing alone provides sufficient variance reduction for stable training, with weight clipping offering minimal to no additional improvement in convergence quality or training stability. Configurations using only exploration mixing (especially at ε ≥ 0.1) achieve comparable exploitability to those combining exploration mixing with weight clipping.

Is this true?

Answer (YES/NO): YES